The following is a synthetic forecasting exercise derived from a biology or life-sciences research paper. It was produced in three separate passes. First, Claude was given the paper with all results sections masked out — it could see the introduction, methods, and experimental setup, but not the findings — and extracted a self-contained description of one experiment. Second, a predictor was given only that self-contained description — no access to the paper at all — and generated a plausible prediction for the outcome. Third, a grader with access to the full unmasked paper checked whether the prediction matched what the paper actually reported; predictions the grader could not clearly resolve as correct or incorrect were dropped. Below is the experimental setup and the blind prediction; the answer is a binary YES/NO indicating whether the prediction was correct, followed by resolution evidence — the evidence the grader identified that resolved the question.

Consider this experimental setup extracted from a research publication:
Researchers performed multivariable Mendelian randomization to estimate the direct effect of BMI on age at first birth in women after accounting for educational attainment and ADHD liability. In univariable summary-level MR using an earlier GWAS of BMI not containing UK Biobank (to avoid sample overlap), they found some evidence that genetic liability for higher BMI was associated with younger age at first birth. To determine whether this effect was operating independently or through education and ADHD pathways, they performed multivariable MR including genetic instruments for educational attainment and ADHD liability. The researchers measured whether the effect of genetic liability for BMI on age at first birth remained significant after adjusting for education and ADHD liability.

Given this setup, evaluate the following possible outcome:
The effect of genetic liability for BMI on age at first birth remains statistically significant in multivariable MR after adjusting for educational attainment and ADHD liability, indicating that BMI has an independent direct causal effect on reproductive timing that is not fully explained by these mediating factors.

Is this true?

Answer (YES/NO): NO